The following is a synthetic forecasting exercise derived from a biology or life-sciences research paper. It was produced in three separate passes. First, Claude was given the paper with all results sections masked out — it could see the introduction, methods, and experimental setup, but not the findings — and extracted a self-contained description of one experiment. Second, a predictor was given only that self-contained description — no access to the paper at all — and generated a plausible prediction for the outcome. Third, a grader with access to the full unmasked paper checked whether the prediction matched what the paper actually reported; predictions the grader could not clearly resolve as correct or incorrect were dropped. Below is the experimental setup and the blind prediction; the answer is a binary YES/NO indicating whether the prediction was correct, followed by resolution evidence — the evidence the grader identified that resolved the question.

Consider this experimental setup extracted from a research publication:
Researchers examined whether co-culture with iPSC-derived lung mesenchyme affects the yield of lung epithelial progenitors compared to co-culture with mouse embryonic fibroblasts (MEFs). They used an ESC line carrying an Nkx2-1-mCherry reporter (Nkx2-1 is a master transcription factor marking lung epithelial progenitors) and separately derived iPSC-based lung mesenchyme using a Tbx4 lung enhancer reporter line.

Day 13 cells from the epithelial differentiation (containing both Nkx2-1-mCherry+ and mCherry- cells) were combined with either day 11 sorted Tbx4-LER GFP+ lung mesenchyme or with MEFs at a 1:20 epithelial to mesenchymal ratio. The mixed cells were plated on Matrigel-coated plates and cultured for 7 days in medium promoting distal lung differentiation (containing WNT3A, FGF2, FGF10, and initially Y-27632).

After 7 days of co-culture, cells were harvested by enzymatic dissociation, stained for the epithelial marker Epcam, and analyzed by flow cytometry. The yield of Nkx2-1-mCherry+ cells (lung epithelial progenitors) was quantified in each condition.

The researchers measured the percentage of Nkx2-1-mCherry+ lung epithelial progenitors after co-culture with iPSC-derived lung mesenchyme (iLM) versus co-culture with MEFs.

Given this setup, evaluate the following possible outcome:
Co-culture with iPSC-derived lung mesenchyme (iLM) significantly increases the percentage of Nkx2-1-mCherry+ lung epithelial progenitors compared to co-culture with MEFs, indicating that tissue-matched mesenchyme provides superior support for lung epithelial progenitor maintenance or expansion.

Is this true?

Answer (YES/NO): YES